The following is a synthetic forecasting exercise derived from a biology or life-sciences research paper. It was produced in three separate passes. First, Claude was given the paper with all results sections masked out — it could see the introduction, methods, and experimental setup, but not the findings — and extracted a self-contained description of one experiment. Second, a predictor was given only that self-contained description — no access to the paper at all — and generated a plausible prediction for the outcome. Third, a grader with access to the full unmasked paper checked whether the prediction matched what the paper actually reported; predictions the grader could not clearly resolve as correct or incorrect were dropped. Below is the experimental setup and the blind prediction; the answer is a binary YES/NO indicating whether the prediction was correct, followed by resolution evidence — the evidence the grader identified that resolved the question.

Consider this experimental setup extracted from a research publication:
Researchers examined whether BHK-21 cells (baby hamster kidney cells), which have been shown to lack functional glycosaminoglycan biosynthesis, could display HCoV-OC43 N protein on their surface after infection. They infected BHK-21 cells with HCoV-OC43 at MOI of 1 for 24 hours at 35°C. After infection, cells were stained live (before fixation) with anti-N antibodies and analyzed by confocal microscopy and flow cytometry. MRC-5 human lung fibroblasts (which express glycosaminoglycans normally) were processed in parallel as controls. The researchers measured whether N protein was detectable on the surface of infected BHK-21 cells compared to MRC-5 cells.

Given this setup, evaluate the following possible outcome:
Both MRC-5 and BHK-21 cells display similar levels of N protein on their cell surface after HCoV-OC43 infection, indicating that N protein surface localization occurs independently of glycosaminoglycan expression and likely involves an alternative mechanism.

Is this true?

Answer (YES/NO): NO